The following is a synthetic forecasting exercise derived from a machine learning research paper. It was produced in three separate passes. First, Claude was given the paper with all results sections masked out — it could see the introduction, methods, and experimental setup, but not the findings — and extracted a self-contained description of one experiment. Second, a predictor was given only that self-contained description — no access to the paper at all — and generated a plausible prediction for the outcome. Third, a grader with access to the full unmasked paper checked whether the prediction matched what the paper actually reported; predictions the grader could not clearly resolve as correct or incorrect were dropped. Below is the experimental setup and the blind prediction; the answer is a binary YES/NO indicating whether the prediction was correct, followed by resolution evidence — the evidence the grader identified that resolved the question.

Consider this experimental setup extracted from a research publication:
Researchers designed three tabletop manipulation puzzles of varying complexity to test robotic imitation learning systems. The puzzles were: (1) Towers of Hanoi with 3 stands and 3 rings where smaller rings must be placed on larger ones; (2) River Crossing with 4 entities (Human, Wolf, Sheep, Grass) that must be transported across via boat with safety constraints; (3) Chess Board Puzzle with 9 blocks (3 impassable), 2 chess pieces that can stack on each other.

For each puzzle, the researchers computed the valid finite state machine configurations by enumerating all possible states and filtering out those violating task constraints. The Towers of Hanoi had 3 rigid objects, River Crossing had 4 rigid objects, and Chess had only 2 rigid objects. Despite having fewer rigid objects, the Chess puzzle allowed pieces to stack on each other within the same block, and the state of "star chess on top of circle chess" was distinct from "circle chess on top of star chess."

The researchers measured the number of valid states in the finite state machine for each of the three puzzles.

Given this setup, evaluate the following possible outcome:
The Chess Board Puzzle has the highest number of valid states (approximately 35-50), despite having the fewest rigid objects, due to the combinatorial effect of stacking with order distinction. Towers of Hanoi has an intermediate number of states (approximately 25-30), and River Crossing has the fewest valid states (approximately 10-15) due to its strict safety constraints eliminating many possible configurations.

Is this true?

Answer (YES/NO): NO